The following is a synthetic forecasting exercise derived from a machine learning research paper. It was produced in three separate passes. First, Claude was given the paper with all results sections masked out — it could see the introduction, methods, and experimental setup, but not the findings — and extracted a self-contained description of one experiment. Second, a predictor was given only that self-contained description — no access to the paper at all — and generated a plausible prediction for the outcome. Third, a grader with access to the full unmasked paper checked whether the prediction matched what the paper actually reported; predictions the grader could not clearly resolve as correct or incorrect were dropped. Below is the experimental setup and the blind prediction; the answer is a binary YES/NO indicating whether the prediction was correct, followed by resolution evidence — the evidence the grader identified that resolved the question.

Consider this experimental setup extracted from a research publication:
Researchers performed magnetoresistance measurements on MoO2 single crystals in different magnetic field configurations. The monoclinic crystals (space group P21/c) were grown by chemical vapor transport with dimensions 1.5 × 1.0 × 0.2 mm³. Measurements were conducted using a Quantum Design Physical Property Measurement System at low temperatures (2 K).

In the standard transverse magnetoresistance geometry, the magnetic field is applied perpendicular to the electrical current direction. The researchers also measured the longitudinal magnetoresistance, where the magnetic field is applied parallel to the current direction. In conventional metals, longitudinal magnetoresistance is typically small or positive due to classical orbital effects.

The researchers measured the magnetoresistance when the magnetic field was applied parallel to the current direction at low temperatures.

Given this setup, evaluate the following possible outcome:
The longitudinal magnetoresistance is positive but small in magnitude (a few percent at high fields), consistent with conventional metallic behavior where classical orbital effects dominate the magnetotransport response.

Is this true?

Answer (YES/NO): NO